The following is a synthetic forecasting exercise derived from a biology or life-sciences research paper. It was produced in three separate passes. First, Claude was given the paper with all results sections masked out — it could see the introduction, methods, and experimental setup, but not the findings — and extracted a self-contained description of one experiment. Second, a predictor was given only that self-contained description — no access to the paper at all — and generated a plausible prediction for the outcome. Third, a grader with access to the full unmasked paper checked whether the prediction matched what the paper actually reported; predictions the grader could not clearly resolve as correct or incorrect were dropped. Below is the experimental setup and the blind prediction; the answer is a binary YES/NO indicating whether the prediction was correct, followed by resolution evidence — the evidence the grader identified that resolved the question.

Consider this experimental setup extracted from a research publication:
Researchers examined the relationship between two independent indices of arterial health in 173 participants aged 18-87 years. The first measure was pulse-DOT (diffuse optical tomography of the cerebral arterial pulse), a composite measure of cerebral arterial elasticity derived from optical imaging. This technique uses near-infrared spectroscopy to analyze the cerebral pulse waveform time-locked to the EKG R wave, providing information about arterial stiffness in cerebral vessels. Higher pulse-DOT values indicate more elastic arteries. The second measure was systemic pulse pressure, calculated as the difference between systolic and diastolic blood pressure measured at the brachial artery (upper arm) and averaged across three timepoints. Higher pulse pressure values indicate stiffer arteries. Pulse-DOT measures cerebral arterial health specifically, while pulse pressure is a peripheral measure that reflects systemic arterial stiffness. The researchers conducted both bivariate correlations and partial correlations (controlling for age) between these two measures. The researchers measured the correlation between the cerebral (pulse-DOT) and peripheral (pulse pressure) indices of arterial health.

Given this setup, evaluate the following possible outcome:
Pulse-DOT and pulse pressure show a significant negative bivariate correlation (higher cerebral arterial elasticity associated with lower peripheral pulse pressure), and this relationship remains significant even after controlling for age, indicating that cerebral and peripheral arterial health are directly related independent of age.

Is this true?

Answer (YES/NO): YES